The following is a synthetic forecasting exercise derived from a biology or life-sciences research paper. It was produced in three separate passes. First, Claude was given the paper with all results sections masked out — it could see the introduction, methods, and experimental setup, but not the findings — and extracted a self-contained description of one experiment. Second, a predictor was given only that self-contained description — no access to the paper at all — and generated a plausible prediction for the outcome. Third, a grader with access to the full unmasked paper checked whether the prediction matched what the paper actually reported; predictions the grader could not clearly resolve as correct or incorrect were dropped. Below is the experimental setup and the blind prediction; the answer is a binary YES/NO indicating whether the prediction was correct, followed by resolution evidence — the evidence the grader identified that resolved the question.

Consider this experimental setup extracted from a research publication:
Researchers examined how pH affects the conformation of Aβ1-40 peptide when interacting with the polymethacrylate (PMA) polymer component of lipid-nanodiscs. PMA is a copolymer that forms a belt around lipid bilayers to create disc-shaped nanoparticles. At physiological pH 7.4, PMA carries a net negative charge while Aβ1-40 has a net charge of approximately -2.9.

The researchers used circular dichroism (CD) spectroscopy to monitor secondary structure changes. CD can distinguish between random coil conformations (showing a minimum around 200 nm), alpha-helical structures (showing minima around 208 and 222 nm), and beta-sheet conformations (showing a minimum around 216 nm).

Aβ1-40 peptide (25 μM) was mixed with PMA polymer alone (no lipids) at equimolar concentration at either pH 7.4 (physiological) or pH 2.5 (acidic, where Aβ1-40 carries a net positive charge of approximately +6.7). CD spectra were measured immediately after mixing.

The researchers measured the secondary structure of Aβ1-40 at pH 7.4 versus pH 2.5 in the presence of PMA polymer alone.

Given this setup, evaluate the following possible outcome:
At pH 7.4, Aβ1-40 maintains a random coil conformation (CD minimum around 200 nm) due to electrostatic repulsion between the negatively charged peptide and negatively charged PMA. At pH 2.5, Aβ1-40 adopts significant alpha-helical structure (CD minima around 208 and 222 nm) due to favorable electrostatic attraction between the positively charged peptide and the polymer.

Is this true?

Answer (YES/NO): NO